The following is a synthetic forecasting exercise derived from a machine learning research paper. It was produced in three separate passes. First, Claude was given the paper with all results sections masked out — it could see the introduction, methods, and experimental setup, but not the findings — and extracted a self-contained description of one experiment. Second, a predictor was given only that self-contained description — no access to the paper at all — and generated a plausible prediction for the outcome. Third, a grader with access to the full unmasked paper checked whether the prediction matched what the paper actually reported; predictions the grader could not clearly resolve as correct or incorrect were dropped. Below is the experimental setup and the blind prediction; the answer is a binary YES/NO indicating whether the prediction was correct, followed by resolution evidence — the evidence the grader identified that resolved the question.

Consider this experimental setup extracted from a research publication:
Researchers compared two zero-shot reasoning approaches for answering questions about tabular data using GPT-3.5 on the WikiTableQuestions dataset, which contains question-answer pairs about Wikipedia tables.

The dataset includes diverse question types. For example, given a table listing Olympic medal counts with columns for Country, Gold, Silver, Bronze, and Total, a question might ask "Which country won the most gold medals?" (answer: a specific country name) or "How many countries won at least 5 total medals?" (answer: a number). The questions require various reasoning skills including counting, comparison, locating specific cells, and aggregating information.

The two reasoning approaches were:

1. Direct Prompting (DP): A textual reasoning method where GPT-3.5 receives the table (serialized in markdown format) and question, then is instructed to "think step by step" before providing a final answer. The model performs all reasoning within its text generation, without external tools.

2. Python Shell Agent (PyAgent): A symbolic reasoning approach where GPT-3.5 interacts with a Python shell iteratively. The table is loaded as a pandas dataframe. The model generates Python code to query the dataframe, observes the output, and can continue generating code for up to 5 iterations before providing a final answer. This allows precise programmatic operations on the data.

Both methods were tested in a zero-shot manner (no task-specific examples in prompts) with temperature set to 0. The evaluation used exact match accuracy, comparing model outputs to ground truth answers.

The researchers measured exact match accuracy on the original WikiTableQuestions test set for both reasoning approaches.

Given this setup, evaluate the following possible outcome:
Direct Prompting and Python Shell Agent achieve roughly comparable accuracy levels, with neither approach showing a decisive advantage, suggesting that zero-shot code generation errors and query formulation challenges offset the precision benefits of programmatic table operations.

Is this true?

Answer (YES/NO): YES